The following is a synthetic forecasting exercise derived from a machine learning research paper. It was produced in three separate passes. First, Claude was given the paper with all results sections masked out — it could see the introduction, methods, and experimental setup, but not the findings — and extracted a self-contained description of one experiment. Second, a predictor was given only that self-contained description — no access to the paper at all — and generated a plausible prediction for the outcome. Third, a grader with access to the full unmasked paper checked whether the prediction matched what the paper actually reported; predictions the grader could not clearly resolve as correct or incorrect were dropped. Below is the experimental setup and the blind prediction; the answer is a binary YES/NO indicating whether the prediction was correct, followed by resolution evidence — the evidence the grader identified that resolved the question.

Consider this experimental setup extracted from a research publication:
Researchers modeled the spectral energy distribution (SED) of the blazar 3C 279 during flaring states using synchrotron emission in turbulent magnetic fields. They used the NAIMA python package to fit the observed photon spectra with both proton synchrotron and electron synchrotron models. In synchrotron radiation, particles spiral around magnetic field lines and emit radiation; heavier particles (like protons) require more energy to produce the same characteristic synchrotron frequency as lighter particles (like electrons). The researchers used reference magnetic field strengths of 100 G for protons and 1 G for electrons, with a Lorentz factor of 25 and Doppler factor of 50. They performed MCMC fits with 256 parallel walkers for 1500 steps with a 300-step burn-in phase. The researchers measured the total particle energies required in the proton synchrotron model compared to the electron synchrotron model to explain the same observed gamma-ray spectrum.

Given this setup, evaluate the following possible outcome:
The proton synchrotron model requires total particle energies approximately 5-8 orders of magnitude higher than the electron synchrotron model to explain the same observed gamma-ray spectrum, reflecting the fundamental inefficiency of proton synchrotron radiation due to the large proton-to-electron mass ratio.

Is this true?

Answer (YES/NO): YES